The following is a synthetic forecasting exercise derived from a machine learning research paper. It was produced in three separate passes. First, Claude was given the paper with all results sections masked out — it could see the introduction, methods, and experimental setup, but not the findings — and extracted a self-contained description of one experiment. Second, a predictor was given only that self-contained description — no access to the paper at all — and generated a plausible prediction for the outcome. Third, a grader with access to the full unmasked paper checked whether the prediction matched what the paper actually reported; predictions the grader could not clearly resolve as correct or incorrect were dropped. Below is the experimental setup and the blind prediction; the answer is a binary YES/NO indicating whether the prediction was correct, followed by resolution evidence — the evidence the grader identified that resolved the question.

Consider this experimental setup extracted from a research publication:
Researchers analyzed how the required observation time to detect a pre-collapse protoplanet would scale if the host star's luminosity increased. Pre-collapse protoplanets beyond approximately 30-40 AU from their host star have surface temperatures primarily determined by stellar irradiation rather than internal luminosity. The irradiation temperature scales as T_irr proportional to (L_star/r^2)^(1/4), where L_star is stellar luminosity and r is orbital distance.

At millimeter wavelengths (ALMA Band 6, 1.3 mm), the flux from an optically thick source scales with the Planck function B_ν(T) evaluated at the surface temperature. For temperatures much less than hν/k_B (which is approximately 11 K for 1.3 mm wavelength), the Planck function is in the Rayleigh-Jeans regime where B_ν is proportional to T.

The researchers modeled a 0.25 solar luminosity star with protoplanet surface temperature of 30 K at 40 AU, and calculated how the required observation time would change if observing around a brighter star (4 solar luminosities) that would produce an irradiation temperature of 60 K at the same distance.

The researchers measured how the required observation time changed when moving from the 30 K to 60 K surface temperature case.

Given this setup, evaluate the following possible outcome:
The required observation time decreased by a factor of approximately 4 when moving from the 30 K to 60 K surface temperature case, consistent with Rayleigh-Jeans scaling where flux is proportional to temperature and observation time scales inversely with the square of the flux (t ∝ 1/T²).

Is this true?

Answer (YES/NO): NO